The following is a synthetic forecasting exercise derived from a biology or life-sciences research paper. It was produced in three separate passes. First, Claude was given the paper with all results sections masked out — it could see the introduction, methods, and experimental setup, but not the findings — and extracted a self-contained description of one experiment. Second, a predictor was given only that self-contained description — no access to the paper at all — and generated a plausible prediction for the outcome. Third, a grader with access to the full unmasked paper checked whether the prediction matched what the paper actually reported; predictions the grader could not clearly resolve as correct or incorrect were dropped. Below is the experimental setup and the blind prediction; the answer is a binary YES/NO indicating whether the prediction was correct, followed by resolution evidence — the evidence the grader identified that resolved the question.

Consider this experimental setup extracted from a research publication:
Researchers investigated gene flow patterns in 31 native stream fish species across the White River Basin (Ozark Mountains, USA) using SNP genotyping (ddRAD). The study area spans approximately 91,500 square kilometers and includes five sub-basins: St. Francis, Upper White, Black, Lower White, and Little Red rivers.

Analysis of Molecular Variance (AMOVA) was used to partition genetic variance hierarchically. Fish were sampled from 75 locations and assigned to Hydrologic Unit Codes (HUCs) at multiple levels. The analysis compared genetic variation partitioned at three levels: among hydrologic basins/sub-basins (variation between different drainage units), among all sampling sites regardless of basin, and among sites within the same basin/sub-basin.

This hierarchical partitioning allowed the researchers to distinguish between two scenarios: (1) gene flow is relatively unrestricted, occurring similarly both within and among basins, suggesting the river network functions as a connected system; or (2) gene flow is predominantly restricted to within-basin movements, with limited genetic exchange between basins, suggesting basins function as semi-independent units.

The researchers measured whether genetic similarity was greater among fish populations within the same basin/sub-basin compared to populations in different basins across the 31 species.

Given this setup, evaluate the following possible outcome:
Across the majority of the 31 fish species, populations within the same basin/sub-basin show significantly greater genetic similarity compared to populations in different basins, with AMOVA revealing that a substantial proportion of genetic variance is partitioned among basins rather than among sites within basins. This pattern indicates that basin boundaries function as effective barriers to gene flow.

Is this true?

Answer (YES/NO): YES